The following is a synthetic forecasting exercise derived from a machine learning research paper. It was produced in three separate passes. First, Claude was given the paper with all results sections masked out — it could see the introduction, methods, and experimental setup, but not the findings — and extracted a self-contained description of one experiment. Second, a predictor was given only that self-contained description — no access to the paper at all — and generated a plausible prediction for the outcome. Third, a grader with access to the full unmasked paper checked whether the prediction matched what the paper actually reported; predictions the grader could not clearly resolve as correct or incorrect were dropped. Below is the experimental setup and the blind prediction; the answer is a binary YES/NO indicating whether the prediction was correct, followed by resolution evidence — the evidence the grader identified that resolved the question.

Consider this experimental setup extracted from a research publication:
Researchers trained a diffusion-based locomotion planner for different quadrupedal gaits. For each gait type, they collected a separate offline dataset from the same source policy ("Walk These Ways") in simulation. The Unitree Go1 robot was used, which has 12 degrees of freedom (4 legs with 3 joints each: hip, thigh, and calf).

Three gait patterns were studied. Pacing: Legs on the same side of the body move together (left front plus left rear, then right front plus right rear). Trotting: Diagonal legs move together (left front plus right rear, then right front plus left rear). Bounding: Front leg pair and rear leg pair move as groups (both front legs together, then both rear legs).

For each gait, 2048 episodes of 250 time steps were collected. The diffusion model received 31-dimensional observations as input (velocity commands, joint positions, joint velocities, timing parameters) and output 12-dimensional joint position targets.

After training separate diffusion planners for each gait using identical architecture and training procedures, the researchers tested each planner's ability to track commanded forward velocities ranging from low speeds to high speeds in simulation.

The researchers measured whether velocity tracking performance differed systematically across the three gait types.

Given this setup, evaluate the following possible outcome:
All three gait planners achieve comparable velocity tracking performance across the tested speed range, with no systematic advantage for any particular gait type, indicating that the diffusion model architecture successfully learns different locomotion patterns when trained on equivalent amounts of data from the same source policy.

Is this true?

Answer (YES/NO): NO